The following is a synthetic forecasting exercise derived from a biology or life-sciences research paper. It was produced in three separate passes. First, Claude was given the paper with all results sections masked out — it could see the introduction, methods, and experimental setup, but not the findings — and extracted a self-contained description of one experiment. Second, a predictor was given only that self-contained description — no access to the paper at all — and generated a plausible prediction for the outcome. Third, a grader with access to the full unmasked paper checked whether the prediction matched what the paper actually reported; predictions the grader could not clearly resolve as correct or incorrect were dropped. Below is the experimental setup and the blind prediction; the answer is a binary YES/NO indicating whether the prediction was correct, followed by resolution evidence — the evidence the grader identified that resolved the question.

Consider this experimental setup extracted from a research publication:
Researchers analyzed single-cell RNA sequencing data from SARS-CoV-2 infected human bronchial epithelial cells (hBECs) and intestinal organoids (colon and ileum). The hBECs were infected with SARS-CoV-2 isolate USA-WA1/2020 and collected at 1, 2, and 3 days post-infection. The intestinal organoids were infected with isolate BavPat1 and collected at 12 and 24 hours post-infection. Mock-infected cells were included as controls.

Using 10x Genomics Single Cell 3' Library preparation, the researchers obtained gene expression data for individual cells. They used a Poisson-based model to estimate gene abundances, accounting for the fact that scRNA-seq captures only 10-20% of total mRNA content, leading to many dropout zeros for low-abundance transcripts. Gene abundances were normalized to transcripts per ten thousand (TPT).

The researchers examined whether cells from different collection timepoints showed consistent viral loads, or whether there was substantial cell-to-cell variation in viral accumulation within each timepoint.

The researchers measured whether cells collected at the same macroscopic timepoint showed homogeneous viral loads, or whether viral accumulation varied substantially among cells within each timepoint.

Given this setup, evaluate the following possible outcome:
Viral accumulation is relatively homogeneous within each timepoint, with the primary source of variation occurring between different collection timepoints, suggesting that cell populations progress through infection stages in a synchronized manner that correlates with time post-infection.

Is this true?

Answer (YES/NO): NO